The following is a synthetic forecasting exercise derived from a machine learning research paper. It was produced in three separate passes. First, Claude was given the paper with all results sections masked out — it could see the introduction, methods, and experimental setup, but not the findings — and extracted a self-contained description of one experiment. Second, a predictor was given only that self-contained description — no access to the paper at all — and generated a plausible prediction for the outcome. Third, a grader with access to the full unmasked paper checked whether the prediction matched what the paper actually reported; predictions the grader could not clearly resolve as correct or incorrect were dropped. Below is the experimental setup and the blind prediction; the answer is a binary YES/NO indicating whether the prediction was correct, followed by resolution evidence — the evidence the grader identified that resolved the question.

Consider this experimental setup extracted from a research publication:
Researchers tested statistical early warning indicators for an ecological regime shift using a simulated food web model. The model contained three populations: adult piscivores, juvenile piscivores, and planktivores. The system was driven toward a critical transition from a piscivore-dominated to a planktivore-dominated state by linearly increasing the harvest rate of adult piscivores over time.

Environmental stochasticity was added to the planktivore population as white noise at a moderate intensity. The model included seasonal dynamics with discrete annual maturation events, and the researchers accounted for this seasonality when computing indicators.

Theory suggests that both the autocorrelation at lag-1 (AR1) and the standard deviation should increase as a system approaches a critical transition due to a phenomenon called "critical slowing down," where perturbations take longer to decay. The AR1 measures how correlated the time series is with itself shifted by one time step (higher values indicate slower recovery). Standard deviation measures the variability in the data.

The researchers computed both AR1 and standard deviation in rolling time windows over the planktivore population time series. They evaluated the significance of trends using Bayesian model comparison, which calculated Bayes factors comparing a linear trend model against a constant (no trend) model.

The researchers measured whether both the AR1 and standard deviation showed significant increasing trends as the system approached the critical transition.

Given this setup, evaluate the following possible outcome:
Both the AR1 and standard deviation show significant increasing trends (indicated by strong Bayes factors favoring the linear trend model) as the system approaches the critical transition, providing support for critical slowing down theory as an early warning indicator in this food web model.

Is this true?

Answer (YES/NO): NO